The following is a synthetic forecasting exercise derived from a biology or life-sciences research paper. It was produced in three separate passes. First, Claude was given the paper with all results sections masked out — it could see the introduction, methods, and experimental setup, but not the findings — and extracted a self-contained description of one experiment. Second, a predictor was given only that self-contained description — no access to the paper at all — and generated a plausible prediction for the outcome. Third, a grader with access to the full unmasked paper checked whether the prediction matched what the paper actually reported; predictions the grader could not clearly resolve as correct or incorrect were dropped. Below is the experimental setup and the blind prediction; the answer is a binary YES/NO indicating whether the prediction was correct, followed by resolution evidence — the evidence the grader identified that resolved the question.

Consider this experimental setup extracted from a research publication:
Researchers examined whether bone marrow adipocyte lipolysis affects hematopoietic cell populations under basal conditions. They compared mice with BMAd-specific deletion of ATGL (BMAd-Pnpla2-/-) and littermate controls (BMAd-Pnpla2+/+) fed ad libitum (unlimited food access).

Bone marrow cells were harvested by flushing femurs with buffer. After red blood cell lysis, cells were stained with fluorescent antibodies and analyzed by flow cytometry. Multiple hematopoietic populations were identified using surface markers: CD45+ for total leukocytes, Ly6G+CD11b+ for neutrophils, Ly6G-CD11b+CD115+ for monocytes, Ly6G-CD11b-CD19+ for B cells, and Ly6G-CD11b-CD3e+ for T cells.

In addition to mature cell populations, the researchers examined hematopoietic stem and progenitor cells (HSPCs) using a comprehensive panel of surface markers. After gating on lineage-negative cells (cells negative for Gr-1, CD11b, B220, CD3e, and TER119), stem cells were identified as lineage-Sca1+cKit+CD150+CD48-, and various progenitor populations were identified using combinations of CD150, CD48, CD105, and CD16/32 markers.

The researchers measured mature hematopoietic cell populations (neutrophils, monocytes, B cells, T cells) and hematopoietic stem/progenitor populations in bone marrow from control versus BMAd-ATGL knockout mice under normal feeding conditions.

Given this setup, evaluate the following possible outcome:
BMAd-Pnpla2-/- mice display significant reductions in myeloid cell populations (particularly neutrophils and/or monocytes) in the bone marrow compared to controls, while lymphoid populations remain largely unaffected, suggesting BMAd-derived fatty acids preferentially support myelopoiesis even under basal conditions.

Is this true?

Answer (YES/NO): NO